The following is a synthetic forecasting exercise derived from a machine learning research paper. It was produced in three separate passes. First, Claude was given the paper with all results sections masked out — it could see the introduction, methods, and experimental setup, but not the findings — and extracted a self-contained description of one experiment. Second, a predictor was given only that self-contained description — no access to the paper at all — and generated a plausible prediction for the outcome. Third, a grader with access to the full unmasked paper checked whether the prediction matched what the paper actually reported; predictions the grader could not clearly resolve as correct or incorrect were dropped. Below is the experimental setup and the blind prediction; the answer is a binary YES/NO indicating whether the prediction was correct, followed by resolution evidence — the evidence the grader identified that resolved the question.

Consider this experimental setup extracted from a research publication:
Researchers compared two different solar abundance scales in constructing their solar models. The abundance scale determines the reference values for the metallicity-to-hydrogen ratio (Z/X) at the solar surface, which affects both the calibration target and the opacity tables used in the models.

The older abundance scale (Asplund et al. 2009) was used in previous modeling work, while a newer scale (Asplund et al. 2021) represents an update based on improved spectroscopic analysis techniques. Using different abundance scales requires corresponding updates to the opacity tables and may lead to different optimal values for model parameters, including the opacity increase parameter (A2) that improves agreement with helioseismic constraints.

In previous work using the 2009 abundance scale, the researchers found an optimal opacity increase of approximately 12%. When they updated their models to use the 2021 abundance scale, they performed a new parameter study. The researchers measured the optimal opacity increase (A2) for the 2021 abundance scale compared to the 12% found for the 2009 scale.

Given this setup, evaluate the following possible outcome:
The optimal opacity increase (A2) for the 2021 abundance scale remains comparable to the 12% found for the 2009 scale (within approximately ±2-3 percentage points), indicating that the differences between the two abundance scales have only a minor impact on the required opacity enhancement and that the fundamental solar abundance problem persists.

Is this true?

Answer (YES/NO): YES